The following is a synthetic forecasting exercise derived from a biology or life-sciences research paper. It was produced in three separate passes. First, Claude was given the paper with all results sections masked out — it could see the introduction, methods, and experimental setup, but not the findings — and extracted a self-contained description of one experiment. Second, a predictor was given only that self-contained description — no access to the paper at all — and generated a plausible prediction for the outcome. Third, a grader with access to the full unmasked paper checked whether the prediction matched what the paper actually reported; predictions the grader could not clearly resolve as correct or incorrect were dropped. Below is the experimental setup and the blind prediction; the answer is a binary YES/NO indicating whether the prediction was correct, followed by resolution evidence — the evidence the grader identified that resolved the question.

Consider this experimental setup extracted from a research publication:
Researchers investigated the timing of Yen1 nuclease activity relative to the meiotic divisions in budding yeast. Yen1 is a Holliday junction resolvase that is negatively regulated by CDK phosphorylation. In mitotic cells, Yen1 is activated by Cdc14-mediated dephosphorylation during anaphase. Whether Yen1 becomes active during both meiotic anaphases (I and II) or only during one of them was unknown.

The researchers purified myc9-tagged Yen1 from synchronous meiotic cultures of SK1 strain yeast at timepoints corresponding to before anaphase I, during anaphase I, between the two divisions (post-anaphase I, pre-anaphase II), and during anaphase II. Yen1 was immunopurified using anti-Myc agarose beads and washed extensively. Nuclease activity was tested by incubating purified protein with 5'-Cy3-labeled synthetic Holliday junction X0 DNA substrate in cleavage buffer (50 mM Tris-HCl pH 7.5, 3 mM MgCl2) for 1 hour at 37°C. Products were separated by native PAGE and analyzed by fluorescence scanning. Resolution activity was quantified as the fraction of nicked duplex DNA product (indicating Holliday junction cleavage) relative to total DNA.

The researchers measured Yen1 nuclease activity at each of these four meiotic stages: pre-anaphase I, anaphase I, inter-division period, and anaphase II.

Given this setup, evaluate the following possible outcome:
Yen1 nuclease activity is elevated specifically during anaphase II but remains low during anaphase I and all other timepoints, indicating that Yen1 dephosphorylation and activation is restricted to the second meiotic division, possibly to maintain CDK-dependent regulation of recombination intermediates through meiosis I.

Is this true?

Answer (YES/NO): YES